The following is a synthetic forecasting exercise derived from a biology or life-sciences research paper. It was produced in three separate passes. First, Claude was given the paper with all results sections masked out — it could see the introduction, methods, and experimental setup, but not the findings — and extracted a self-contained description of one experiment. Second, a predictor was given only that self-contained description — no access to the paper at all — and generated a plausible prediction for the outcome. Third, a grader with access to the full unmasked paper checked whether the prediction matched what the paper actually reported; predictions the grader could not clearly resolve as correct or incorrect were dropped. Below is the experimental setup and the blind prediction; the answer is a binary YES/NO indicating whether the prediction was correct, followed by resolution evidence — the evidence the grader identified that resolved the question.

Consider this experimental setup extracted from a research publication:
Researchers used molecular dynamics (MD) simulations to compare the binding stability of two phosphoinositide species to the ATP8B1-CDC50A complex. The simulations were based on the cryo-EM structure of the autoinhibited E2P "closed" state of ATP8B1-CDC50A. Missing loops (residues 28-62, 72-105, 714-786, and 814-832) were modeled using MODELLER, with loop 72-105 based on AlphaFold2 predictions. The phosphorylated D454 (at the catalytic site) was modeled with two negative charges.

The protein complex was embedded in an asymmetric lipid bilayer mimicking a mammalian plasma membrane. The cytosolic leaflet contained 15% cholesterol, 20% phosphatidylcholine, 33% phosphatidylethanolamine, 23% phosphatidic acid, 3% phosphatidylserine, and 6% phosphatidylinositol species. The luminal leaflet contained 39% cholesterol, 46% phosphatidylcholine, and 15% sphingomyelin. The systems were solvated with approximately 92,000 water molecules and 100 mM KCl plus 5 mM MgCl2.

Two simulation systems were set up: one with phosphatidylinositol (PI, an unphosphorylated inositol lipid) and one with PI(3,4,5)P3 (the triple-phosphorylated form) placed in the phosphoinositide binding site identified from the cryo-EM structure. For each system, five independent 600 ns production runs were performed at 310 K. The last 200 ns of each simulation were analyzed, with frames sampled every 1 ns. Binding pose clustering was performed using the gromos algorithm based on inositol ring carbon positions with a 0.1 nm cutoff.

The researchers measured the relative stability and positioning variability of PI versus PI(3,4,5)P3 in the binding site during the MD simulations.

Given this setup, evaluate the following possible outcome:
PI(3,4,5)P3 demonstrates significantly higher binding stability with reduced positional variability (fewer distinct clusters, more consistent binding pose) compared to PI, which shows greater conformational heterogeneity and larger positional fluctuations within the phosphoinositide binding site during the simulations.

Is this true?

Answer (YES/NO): YES